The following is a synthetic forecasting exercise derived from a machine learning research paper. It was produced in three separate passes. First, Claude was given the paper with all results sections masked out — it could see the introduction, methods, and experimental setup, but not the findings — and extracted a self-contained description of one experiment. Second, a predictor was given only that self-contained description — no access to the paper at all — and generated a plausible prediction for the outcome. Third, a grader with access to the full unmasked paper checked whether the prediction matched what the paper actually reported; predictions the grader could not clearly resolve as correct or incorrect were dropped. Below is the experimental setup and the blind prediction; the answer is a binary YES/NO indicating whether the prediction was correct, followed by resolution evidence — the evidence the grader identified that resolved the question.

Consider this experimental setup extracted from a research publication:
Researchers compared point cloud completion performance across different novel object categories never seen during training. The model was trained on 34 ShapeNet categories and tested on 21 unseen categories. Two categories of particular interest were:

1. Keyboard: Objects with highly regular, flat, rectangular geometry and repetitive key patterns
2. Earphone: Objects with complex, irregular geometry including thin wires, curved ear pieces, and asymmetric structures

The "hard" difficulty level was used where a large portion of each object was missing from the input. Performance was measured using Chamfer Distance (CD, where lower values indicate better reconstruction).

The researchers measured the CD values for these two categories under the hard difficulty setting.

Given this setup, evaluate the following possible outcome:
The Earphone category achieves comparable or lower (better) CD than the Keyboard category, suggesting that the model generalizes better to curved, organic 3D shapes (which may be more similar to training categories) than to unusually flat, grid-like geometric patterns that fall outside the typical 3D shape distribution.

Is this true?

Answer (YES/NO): NO